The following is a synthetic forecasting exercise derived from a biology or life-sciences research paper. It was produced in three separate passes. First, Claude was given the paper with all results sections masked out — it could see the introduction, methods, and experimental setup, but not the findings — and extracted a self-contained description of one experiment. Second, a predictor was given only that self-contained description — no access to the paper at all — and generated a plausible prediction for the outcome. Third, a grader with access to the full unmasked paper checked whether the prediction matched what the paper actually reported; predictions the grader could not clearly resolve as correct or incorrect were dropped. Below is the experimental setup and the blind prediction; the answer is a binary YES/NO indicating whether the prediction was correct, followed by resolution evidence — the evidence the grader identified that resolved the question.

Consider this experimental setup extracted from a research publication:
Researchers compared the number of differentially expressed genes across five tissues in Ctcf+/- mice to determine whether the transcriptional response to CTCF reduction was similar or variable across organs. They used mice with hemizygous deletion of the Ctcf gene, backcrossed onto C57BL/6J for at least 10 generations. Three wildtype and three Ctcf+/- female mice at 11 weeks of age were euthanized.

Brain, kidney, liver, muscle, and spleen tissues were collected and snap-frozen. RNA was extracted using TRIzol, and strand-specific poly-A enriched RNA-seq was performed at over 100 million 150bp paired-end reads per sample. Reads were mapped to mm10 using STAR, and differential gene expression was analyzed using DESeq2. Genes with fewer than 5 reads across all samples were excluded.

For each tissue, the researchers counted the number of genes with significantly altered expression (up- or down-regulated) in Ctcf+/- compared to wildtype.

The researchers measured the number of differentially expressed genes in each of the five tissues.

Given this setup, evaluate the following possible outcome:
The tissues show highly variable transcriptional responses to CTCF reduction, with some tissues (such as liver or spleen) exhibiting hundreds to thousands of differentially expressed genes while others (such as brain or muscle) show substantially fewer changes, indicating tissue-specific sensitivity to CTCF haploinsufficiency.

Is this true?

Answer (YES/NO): NO